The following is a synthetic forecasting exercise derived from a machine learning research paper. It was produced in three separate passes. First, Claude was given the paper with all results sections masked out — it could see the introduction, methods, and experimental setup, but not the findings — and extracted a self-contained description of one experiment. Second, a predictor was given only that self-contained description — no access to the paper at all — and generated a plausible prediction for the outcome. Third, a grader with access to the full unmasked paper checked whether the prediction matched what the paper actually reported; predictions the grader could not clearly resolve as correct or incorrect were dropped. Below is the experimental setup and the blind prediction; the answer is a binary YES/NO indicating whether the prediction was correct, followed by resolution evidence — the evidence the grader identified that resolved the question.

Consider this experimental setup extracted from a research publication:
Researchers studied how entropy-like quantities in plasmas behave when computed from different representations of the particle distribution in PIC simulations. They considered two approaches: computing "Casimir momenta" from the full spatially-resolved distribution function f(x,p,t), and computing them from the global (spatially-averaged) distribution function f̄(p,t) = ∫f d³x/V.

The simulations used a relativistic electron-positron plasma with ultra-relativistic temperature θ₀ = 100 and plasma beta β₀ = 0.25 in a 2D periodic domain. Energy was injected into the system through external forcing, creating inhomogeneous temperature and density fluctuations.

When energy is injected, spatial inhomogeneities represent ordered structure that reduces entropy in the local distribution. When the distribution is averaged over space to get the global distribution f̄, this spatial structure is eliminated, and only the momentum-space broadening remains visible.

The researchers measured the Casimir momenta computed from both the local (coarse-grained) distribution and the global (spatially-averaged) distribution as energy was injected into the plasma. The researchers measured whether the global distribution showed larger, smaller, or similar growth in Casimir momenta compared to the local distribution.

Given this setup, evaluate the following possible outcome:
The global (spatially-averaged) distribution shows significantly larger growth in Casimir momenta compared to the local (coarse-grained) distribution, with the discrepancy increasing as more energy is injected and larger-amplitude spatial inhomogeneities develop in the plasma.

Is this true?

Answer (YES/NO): NO